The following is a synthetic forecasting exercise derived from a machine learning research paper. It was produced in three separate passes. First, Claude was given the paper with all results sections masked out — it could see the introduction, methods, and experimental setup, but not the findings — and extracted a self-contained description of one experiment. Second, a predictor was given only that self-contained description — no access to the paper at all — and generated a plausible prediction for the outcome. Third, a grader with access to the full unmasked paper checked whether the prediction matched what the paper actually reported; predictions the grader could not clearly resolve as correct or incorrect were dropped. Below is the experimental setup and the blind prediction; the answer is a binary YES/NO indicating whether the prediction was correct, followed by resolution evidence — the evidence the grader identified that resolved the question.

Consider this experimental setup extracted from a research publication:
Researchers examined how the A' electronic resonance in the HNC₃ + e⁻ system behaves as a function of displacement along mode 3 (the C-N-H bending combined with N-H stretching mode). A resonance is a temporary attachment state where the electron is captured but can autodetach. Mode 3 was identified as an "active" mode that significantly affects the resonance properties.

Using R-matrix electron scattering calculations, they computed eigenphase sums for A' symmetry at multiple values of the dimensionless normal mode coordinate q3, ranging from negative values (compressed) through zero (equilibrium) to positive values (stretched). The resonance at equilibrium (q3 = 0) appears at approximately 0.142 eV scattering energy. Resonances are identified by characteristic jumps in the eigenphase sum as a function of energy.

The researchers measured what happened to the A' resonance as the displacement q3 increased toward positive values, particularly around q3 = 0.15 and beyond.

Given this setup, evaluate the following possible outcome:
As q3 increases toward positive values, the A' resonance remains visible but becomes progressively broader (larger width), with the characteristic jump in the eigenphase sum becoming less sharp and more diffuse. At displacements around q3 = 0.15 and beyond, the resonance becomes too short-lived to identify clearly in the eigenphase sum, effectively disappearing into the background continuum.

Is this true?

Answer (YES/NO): NO